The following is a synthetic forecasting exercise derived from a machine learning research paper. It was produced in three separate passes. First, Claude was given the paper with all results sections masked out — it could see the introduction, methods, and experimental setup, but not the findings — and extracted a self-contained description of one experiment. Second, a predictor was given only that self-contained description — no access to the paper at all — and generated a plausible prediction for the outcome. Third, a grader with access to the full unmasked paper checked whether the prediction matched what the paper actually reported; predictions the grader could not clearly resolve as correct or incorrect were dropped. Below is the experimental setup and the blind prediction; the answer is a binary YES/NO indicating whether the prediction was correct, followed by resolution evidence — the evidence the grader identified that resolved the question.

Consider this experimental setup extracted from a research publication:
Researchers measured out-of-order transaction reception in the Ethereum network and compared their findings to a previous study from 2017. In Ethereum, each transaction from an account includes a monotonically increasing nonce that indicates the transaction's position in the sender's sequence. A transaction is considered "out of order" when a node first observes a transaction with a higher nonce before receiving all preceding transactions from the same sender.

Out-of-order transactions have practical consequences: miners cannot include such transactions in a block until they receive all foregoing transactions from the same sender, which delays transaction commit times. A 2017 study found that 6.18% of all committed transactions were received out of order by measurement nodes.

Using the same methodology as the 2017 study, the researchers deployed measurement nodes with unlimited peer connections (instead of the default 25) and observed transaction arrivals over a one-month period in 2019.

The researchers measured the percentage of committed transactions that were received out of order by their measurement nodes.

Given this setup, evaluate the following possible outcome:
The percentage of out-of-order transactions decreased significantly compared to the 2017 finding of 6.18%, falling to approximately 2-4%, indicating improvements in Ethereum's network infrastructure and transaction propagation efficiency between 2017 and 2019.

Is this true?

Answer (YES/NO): NO